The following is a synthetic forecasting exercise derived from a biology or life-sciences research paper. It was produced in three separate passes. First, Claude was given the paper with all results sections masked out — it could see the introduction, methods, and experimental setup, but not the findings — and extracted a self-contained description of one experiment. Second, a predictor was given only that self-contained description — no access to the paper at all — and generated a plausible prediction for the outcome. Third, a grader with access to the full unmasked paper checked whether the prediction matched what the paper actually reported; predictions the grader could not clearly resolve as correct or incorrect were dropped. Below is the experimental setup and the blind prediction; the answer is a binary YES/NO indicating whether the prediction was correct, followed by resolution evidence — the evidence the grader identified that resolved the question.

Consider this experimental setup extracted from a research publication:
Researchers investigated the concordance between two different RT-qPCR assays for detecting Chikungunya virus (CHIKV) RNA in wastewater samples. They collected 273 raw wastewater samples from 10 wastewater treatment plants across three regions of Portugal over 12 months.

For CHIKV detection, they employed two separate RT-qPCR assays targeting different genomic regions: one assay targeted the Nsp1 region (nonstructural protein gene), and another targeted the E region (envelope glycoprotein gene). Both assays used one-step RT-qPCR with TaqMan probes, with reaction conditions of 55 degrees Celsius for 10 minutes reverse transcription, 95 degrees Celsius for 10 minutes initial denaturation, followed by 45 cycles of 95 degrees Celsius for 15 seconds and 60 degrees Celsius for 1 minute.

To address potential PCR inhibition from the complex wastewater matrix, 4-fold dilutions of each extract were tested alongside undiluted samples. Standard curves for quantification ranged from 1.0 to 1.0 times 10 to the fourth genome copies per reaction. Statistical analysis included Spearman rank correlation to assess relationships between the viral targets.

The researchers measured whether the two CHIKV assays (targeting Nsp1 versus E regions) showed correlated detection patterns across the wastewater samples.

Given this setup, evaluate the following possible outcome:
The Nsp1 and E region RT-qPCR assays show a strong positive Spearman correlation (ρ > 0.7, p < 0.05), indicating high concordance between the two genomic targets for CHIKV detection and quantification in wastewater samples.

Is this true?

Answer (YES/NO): NO